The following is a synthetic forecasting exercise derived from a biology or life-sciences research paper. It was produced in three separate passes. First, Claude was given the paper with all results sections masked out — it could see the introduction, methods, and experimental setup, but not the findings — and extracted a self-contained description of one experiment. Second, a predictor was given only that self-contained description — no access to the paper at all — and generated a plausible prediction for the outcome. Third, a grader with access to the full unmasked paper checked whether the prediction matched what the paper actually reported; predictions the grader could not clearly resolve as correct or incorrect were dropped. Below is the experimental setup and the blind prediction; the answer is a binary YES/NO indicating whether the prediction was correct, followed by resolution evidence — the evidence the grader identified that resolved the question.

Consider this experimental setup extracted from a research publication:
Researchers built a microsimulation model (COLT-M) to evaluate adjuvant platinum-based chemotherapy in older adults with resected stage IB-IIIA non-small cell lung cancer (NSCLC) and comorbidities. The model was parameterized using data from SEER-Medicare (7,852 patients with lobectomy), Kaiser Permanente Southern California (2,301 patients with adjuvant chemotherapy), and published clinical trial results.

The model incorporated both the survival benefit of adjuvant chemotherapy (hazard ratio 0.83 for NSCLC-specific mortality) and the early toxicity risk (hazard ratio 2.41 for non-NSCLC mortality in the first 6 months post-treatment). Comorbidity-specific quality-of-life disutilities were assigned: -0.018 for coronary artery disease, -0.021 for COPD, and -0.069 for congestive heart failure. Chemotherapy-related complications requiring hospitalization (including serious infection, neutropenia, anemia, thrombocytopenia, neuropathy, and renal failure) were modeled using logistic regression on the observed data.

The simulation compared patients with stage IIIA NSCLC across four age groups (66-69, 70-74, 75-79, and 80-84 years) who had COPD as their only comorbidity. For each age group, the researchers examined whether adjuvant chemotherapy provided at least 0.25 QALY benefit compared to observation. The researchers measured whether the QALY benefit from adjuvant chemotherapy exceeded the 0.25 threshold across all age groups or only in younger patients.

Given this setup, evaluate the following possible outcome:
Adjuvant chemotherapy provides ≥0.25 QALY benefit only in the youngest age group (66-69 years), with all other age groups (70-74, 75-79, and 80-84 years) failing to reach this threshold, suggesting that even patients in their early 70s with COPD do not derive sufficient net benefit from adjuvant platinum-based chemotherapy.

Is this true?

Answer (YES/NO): NO